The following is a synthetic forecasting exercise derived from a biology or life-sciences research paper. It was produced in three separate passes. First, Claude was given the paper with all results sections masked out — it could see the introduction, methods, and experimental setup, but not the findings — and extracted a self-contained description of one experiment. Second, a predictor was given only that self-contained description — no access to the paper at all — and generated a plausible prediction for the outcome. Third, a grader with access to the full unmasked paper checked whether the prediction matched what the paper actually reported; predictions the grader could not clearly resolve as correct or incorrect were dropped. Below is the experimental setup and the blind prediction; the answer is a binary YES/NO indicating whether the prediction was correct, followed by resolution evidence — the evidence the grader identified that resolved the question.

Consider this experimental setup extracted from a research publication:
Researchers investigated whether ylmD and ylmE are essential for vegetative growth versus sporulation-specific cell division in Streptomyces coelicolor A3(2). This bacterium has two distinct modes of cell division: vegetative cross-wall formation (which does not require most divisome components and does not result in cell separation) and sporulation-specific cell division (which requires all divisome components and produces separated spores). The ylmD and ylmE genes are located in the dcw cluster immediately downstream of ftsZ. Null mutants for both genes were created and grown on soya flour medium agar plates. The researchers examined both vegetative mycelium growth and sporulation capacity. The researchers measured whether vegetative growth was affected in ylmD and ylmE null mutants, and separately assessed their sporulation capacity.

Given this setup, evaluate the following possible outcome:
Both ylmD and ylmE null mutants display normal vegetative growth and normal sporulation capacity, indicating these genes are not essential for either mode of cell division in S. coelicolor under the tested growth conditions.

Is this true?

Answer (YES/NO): NO